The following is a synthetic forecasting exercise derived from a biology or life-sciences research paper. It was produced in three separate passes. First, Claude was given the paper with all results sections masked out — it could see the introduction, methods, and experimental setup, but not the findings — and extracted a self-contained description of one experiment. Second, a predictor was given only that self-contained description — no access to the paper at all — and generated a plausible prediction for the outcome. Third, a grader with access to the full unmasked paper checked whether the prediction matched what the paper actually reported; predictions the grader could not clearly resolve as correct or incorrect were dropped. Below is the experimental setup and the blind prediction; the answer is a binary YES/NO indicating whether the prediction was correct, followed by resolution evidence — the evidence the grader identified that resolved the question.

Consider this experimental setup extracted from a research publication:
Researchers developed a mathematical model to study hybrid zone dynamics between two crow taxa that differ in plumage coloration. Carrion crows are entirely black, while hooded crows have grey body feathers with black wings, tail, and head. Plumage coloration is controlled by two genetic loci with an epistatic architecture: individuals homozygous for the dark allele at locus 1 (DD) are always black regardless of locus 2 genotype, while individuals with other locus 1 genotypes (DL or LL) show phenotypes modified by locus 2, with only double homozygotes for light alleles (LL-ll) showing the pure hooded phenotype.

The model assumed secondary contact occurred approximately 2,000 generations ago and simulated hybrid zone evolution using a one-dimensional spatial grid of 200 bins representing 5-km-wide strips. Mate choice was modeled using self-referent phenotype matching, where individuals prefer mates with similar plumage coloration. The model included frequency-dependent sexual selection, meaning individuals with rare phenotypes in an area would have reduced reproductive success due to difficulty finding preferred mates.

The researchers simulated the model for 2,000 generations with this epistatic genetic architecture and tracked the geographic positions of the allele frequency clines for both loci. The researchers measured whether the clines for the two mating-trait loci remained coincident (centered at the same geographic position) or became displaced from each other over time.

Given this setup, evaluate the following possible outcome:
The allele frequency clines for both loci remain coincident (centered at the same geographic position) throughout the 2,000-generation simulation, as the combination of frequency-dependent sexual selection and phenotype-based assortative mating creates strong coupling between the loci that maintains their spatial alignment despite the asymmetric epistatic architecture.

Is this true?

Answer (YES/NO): NO